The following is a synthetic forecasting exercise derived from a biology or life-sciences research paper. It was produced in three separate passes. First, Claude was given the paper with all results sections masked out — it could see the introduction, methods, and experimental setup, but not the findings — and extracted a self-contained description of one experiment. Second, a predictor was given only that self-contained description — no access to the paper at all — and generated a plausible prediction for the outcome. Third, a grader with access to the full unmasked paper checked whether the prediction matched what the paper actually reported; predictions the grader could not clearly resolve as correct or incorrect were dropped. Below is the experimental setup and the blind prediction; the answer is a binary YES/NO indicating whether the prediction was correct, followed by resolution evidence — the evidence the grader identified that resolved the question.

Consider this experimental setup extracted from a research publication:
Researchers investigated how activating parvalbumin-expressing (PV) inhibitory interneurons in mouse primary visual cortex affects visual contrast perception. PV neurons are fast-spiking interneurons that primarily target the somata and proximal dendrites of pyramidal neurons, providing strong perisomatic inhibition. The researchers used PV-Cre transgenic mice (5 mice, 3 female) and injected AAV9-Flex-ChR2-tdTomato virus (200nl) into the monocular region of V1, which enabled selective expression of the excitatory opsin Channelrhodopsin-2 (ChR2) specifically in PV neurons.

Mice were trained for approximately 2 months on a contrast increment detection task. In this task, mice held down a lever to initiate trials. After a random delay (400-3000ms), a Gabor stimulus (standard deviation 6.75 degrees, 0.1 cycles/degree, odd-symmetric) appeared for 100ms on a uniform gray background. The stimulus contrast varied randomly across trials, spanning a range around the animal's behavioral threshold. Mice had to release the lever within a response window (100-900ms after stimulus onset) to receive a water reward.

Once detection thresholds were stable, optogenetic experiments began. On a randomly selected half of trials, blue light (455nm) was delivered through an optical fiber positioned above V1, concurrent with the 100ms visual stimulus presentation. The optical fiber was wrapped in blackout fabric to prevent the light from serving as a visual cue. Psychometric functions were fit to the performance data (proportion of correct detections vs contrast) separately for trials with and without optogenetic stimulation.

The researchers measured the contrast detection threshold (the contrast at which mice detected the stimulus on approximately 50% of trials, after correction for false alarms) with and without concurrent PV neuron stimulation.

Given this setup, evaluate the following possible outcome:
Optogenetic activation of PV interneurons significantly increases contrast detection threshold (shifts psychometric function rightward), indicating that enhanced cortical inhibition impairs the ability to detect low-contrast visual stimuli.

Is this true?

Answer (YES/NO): YES